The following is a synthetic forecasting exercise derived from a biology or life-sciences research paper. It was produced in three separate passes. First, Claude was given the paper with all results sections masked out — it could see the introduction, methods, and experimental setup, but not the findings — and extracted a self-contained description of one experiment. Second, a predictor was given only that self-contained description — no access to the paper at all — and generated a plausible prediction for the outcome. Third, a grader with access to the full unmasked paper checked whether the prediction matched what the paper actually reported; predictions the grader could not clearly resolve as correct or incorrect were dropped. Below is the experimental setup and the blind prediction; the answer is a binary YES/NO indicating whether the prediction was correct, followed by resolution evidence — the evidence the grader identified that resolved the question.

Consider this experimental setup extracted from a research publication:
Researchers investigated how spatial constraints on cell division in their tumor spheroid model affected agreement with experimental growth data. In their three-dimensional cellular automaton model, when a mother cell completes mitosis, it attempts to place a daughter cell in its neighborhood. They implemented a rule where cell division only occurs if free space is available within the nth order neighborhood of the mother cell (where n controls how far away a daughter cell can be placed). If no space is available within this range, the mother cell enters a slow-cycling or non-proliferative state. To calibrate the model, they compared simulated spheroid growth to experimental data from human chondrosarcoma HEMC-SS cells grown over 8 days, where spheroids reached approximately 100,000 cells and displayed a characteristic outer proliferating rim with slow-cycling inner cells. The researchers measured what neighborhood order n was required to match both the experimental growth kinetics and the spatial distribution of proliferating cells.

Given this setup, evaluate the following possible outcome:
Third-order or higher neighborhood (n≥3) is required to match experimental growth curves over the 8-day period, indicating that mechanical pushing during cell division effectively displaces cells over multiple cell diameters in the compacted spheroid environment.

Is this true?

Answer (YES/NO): YES